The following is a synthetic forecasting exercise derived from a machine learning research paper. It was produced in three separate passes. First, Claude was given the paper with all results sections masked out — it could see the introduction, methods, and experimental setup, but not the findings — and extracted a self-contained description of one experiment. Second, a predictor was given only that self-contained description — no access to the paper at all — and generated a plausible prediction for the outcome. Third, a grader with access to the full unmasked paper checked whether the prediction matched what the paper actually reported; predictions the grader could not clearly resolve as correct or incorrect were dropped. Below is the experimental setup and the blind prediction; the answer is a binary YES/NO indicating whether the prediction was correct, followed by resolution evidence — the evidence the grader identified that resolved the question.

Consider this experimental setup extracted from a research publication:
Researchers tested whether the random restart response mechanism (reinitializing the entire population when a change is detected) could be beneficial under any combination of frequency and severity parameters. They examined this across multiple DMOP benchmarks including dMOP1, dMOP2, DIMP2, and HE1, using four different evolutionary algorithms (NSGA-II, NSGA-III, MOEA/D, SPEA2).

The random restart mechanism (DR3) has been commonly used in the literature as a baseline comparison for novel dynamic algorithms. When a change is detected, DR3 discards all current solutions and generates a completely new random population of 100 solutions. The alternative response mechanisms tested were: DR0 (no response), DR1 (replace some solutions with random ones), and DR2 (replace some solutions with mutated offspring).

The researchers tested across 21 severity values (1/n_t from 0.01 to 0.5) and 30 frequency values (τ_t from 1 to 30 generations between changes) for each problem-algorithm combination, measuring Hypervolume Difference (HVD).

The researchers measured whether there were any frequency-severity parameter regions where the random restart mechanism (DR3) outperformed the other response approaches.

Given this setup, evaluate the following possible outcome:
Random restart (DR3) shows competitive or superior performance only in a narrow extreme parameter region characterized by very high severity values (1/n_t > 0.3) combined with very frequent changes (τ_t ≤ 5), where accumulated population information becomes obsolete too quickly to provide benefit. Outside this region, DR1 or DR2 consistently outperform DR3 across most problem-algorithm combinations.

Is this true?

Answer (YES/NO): NO